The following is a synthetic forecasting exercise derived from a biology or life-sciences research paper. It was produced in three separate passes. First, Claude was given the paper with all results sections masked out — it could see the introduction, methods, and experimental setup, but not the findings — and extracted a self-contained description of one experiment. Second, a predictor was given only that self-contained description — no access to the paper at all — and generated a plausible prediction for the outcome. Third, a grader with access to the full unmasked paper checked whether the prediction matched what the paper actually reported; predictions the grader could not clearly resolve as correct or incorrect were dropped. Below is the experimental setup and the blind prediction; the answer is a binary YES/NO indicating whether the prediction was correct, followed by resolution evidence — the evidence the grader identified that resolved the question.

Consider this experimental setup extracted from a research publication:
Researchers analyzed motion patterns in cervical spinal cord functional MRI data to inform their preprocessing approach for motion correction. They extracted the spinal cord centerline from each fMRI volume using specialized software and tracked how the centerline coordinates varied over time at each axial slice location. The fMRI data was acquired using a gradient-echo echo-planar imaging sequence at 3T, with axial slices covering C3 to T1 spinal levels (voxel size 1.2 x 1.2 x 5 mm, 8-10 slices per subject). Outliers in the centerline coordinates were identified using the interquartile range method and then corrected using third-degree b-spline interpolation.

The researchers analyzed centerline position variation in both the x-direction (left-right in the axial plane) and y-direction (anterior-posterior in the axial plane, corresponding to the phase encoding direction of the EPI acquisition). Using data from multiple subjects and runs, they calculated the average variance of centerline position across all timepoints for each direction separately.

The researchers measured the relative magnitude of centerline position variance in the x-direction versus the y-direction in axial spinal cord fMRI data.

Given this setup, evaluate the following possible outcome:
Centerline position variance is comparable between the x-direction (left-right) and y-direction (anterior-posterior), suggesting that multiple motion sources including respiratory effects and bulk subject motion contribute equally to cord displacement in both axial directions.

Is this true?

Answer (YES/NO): NO